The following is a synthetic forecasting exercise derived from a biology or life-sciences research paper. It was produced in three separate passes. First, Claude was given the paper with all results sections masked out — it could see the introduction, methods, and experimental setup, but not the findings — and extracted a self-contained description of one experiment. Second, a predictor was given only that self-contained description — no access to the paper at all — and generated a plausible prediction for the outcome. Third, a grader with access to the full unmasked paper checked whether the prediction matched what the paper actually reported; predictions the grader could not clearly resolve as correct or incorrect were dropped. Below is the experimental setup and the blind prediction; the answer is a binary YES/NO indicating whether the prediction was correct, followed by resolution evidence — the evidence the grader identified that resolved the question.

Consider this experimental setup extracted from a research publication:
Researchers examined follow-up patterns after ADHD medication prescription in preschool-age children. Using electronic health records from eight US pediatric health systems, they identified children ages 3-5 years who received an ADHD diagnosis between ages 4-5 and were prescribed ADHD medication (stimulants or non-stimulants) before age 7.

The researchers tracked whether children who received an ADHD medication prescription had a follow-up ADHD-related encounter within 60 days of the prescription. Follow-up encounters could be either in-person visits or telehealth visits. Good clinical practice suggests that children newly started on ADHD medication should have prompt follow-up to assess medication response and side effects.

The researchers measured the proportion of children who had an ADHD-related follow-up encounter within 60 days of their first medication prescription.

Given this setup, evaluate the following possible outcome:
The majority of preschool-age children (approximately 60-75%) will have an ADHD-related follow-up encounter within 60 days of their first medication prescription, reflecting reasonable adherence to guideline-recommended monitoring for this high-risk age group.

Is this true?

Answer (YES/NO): NO